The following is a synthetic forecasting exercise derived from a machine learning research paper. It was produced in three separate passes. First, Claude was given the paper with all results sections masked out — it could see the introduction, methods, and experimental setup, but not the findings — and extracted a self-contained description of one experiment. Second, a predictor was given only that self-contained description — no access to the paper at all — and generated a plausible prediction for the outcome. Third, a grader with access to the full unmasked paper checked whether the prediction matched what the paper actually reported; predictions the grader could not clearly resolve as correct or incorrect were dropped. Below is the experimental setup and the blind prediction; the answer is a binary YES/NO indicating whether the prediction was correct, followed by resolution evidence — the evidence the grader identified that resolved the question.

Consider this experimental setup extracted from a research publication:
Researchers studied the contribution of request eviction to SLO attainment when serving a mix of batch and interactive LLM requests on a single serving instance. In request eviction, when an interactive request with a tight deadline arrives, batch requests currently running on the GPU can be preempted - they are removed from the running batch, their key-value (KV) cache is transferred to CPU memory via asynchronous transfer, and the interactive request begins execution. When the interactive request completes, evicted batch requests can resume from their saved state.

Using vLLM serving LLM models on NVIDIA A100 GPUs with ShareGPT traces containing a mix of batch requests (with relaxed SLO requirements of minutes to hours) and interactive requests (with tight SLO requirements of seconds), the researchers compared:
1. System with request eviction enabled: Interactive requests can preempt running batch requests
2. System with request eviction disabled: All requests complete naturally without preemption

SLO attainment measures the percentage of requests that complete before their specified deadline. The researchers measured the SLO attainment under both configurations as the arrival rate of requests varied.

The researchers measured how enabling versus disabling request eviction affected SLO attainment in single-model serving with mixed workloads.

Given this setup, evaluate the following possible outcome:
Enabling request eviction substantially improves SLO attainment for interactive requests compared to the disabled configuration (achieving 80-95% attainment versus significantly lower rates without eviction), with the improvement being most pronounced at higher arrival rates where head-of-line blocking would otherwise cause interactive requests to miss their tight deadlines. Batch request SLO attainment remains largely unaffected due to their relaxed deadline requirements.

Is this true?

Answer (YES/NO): NO